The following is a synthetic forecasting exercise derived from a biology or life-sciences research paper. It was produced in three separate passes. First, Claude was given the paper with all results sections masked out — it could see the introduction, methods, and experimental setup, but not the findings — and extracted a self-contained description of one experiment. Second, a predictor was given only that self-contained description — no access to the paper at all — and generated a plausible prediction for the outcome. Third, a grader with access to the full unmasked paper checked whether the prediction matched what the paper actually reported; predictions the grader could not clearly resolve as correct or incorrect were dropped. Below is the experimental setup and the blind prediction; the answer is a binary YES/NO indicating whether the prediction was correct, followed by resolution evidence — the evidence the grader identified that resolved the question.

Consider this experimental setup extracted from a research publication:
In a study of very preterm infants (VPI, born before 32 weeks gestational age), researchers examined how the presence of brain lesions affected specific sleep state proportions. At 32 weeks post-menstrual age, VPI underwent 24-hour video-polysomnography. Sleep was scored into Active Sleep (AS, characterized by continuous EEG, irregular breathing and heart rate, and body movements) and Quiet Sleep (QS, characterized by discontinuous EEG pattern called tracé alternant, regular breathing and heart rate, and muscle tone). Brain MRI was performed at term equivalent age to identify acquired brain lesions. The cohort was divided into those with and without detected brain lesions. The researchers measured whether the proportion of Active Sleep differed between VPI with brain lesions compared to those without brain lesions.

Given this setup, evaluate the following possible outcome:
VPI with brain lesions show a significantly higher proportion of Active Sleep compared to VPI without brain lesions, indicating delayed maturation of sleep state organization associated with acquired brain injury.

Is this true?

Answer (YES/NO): YES